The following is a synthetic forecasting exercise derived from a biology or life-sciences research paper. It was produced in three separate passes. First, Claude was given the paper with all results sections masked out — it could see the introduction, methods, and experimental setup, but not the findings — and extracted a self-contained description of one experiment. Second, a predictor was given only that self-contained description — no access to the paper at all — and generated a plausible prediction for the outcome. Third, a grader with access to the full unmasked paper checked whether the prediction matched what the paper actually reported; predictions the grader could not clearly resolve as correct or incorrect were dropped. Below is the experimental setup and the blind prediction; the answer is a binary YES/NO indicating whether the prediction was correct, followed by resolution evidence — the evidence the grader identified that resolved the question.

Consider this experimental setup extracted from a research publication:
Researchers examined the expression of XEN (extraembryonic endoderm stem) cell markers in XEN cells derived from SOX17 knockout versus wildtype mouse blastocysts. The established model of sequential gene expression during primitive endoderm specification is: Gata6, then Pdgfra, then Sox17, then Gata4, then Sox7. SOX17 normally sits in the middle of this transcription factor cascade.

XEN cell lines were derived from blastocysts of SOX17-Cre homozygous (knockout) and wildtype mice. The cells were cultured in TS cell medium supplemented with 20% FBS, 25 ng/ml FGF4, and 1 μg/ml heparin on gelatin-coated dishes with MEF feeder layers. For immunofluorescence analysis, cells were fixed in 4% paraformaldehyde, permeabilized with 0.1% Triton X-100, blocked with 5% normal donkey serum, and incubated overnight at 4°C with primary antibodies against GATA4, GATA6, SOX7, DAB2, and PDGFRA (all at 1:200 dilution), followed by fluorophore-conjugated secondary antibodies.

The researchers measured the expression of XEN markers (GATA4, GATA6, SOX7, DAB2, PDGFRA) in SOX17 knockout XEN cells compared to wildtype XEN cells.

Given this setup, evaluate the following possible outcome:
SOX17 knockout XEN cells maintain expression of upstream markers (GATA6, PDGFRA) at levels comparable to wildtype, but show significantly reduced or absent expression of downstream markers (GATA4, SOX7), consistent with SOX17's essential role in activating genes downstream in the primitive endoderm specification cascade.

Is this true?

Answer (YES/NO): NO